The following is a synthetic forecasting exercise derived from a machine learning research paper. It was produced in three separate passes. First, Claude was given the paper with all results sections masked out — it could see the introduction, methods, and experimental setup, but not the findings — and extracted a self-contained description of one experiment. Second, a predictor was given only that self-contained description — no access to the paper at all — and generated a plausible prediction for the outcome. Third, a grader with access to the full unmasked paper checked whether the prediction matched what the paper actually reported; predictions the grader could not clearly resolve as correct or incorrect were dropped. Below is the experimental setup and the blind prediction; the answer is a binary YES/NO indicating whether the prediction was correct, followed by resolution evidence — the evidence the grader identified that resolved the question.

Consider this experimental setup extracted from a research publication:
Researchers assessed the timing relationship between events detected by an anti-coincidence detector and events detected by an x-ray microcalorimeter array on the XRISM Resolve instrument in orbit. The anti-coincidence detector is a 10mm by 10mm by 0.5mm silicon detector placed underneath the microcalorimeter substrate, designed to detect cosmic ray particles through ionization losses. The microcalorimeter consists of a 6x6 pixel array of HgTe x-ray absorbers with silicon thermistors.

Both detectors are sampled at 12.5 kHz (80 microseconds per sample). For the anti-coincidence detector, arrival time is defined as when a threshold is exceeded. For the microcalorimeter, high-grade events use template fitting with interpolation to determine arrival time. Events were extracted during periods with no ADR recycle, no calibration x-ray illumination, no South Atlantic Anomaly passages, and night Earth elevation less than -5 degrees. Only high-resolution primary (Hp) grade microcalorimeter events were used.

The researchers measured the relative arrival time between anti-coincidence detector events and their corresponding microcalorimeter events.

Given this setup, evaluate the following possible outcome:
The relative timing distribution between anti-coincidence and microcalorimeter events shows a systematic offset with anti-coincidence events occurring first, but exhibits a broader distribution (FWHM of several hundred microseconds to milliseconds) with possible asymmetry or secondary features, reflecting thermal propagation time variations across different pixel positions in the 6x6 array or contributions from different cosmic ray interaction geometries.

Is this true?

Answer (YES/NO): NO